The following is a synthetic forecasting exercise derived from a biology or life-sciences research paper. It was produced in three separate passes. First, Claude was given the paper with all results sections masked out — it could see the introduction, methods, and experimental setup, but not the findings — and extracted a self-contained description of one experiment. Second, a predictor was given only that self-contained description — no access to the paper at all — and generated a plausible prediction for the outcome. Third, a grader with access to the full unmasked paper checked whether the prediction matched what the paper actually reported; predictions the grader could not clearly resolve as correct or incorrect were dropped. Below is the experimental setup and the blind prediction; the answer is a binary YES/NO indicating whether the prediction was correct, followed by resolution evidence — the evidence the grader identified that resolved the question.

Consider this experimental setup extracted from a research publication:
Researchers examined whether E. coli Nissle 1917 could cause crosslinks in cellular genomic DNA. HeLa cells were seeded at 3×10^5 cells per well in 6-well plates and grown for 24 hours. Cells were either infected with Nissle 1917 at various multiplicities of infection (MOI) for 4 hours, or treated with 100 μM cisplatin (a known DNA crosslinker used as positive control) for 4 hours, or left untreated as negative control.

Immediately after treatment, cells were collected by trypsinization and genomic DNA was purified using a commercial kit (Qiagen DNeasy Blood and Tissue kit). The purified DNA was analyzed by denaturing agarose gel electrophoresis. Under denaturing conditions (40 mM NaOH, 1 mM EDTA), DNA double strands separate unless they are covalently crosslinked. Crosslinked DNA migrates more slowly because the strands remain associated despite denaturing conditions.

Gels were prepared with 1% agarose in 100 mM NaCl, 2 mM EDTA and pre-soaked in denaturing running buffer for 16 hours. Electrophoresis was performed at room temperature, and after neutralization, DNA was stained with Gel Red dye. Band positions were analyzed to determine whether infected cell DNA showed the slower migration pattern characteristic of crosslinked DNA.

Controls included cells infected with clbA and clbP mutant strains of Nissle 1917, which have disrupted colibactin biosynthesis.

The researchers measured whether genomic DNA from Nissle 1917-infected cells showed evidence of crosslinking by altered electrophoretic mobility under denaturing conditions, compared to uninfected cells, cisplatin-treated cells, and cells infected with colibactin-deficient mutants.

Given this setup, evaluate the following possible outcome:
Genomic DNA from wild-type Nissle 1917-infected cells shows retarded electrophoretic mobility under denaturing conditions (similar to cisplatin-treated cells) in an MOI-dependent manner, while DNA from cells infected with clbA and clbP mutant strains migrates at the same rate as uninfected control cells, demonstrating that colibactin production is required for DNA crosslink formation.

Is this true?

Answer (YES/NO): NO